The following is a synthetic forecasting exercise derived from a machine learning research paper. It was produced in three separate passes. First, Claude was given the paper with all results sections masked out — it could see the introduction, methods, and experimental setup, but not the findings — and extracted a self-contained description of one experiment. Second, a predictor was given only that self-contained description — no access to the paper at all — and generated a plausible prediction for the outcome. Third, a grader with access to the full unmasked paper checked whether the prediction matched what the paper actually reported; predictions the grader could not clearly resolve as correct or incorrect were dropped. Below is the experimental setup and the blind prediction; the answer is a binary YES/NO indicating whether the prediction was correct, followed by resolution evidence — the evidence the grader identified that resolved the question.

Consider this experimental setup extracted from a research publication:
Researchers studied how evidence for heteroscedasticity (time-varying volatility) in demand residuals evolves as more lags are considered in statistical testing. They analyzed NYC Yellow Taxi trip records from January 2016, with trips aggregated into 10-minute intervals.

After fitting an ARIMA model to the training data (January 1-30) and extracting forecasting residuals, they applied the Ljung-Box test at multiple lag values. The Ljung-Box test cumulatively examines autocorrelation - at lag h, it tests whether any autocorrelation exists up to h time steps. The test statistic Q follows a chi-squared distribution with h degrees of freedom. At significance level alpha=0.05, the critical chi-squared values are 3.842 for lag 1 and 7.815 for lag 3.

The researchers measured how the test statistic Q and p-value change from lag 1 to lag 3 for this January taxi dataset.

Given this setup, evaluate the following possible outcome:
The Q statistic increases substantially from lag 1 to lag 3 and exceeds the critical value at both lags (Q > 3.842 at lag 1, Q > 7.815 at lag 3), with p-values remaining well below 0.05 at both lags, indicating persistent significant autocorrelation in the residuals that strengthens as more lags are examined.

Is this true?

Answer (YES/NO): NO